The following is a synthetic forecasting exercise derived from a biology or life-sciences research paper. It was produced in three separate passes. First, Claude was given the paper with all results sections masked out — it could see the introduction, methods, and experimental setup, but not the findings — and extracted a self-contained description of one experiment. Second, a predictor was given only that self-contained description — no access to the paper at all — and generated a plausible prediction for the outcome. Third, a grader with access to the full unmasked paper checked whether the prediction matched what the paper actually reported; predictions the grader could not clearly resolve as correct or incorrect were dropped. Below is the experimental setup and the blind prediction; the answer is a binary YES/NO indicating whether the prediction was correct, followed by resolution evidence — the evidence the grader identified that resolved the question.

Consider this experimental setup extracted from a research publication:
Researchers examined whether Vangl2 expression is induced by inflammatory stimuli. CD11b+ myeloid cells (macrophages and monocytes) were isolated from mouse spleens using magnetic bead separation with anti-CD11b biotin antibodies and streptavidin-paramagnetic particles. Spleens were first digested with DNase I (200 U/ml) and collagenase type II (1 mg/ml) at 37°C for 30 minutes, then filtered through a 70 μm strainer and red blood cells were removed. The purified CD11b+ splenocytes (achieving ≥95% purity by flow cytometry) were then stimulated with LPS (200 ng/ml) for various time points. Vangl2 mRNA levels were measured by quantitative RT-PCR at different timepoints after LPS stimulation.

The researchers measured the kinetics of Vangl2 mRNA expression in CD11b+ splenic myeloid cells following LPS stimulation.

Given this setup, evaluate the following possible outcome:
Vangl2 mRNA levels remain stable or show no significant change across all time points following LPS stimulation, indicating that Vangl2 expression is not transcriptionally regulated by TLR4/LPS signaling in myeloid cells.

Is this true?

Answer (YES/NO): NO